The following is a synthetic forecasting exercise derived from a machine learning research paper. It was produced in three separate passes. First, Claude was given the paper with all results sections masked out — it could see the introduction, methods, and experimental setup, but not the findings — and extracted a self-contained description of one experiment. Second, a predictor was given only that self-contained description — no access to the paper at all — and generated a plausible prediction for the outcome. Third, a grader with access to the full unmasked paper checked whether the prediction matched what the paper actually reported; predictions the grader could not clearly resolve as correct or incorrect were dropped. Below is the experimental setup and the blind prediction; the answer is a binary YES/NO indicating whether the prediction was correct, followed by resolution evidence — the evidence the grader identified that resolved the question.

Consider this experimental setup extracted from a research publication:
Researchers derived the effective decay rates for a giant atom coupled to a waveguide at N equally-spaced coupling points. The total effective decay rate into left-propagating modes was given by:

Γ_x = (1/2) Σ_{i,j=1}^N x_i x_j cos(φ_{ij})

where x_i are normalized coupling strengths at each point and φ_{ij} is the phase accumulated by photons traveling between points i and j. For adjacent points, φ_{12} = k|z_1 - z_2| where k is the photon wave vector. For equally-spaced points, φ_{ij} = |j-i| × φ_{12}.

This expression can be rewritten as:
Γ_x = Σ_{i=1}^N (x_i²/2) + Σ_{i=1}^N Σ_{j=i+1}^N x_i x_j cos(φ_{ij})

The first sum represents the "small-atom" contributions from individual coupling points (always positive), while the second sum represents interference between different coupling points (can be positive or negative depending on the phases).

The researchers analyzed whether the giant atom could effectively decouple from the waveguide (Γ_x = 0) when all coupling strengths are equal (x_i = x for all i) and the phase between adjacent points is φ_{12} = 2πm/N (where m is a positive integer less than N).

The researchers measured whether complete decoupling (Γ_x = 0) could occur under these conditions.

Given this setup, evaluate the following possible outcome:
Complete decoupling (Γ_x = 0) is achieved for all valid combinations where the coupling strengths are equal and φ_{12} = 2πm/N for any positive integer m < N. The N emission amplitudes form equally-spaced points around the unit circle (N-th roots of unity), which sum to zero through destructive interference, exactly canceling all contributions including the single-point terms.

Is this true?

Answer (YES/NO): YES